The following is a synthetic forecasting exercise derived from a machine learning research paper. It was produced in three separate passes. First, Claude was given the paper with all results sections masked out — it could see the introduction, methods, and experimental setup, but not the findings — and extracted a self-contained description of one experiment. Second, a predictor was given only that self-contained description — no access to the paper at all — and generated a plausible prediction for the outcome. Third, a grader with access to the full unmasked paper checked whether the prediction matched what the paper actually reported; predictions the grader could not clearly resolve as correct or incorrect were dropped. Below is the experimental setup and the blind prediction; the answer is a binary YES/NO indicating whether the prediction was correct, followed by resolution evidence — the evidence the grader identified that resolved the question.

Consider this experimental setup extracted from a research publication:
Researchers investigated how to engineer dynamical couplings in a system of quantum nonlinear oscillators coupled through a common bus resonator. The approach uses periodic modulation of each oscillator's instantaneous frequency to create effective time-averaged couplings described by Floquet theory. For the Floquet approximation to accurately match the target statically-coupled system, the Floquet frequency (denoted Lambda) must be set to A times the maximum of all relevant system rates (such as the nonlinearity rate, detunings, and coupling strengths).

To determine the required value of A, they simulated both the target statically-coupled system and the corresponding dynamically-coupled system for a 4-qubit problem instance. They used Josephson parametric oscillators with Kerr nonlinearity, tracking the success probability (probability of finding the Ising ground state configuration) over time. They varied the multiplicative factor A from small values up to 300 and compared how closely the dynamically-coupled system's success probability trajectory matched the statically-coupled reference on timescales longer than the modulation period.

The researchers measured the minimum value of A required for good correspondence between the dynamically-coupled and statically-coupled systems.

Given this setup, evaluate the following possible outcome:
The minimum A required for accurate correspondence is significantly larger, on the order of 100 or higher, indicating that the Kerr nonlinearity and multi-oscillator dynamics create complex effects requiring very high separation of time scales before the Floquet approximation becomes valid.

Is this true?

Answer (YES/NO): NO